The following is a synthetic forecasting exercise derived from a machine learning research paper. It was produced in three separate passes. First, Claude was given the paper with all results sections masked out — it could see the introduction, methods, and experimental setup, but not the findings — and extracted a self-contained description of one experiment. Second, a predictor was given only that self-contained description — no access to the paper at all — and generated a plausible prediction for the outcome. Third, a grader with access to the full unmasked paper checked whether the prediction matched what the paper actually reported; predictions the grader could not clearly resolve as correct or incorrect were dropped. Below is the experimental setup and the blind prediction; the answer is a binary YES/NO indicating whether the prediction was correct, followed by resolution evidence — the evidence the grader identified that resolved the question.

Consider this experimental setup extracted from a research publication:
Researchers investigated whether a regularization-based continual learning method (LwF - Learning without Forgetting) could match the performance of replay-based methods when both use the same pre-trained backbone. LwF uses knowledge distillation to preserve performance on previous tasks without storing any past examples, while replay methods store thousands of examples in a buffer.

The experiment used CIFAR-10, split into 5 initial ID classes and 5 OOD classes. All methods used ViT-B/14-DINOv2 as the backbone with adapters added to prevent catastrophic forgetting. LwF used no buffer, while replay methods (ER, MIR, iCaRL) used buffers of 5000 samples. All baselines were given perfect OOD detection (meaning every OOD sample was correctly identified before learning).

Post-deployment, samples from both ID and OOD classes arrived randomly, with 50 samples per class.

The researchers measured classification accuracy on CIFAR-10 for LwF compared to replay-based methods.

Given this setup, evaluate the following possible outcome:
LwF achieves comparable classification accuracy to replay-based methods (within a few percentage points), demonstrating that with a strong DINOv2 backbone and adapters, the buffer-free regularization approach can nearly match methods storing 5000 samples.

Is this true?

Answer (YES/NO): NO